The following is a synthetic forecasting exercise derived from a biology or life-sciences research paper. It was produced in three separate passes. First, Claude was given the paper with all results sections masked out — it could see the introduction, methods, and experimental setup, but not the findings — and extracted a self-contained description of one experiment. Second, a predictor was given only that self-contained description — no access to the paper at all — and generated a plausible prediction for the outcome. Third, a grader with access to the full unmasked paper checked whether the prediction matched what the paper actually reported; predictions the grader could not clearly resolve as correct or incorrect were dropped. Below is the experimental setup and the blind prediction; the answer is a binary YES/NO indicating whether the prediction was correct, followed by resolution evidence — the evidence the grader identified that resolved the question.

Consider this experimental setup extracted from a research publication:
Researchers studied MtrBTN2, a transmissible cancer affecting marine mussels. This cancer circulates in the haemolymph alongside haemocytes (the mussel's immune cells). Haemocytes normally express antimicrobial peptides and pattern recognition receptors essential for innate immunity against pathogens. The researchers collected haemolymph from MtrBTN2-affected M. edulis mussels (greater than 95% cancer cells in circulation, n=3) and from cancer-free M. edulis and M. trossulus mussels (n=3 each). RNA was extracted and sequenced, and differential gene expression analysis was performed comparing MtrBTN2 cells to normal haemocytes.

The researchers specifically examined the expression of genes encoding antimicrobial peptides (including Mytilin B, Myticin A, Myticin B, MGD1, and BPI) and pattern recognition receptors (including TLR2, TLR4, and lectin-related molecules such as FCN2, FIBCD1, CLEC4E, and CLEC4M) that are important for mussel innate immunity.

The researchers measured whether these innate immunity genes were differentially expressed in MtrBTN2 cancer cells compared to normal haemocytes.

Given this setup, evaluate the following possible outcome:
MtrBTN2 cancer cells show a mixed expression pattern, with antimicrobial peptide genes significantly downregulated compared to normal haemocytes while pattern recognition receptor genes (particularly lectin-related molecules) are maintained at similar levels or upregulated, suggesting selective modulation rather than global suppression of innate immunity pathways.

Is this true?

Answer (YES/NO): NO